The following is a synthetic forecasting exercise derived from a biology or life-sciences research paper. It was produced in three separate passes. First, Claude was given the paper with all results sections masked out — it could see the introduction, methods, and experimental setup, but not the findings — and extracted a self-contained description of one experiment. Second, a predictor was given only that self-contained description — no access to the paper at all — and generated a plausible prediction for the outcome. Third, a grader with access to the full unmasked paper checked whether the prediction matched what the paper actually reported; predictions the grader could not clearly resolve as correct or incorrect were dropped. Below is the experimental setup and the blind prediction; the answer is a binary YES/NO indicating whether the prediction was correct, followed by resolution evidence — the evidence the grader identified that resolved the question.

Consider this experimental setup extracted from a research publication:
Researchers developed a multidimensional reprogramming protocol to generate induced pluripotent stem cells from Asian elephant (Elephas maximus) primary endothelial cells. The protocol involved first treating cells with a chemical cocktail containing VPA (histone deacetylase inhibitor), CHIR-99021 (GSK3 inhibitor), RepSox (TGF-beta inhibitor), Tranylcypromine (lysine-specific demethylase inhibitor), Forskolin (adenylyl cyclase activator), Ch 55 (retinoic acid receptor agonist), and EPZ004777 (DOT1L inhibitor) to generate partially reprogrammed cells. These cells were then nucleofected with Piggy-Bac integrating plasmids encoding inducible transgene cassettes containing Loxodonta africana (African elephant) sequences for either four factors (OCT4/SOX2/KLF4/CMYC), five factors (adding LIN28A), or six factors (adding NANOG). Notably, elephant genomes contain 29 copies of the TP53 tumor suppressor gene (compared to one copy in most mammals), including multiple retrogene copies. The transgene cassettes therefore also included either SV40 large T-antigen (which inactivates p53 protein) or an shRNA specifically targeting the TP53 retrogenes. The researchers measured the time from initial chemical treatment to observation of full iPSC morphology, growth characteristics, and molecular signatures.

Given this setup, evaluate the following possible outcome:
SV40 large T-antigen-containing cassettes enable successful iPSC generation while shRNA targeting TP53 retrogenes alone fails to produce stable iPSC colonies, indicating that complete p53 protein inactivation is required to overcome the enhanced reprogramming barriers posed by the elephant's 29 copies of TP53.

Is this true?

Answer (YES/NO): NO